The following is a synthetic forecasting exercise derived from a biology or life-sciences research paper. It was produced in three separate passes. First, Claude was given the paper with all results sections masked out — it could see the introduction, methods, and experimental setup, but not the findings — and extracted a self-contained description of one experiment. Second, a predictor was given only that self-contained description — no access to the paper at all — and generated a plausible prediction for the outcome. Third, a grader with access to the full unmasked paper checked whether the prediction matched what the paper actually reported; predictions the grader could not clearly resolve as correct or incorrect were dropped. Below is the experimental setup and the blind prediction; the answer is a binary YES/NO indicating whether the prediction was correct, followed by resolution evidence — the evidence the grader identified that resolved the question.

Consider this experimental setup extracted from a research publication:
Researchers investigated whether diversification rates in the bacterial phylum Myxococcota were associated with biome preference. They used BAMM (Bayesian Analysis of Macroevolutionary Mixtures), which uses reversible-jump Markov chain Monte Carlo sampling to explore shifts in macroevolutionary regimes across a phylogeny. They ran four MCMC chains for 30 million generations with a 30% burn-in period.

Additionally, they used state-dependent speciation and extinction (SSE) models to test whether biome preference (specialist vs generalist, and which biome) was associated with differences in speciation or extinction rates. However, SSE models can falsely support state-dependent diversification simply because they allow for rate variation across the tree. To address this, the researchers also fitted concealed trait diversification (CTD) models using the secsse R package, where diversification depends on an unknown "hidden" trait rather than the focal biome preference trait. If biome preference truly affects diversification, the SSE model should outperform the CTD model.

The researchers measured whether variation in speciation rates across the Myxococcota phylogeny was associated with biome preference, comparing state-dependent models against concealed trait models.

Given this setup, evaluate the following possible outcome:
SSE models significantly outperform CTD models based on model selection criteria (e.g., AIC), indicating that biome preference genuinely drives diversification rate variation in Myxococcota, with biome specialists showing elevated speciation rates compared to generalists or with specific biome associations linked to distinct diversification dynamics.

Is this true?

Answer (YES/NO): NO